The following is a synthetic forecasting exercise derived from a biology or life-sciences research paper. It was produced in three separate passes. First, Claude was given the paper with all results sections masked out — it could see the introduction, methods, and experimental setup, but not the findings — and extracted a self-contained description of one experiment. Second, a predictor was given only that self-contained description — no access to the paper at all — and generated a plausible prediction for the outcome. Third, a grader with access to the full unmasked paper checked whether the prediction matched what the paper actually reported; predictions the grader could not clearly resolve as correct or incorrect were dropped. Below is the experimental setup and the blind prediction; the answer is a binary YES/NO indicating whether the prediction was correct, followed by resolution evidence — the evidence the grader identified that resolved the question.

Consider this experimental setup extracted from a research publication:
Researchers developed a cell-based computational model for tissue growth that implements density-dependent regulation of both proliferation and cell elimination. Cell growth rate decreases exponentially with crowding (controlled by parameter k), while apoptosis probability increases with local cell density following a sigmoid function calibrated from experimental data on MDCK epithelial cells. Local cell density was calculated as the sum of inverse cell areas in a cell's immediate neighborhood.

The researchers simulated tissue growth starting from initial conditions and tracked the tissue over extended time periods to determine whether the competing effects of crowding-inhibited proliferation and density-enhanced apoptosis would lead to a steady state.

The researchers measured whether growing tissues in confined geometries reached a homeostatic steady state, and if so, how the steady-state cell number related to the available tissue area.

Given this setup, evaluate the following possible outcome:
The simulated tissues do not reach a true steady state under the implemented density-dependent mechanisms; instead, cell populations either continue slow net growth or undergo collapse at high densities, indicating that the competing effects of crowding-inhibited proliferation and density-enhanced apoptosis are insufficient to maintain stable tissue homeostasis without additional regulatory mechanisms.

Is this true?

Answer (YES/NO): NO